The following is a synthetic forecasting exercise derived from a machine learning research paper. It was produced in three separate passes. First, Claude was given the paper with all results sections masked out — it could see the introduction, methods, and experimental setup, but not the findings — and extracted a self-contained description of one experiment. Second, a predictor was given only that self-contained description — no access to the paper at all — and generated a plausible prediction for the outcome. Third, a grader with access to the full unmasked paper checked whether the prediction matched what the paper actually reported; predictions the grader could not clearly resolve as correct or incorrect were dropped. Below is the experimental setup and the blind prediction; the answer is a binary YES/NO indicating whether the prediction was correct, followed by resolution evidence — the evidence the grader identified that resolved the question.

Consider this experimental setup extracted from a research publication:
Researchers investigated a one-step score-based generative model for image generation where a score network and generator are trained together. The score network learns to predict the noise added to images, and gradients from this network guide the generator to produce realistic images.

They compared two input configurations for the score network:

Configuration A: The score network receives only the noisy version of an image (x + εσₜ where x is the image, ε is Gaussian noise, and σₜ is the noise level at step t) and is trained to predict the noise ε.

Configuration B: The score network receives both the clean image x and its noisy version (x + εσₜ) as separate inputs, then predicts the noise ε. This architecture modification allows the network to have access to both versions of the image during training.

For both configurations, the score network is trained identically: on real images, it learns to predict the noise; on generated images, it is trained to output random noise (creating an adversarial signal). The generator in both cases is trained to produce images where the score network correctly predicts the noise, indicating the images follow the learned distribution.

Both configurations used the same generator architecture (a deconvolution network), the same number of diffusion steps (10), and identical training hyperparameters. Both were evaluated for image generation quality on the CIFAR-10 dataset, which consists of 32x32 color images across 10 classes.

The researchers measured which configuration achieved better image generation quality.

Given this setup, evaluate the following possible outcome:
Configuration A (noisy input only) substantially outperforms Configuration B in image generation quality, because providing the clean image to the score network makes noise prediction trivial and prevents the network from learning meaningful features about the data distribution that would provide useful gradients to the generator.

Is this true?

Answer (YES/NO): YES